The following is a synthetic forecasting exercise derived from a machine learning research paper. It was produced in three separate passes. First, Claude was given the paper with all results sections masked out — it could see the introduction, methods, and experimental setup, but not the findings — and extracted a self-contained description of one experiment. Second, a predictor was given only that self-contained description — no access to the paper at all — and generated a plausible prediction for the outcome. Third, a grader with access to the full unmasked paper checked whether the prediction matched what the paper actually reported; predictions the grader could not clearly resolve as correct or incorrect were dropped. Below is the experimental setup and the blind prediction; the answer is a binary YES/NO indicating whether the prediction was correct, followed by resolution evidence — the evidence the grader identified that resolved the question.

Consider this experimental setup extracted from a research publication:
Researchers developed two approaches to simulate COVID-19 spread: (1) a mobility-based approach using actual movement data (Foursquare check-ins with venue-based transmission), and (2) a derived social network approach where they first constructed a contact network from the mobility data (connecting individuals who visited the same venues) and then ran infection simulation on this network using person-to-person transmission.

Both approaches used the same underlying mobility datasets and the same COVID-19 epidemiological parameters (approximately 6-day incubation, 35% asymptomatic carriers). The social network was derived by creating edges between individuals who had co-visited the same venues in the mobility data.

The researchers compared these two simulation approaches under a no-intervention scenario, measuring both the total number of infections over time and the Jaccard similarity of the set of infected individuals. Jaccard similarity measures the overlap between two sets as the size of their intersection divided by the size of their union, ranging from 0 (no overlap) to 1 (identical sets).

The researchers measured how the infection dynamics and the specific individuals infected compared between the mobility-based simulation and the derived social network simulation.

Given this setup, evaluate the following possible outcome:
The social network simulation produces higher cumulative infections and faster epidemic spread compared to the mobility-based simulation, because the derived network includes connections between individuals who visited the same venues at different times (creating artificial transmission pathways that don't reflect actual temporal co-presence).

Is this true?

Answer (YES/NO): NO